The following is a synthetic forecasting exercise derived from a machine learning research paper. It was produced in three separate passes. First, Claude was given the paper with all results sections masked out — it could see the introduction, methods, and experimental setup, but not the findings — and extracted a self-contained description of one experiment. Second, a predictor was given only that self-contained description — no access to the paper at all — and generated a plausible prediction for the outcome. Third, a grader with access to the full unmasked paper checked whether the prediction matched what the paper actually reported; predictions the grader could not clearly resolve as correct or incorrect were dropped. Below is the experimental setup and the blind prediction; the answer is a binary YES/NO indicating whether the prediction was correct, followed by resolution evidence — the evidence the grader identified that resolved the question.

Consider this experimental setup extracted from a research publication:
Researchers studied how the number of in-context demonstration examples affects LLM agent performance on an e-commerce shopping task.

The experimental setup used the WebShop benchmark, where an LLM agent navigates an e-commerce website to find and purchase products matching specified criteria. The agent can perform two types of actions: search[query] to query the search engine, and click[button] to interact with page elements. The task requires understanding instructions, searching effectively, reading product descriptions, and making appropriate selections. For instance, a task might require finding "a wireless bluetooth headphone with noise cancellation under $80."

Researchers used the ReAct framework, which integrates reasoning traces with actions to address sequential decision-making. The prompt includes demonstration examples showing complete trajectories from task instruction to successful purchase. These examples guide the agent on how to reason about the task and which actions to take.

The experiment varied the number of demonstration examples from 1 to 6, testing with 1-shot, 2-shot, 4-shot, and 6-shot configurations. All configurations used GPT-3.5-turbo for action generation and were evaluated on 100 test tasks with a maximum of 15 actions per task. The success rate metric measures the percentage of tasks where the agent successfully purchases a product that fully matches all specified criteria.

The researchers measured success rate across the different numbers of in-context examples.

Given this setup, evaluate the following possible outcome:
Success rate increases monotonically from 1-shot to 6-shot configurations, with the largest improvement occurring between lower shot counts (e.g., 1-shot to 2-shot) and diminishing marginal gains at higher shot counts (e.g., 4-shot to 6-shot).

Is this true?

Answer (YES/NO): YES